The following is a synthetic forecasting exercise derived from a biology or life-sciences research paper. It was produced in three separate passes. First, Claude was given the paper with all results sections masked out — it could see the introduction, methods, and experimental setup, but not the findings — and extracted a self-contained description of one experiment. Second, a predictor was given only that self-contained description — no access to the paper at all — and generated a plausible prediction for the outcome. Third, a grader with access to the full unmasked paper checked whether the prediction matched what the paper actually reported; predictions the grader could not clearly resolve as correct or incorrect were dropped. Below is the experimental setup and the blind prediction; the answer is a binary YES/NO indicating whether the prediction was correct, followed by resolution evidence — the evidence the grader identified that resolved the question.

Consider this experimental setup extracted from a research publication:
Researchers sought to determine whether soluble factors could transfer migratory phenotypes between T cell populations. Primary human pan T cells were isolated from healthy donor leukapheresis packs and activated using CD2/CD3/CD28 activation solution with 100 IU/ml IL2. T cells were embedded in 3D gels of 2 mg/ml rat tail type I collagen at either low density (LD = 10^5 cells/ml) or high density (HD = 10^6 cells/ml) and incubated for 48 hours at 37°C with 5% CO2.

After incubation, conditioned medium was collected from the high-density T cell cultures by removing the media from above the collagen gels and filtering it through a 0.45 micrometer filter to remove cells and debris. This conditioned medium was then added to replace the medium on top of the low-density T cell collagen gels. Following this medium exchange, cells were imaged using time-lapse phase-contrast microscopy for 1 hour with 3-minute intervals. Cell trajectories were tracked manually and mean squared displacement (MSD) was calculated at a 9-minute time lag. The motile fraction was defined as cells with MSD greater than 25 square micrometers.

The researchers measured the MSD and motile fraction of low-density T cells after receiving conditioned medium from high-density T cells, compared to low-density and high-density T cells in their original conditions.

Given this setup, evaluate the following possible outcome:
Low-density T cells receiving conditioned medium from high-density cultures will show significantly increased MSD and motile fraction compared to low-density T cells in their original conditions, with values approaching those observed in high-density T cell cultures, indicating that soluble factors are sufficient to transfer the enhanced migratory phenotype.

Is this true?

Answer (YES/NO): YES